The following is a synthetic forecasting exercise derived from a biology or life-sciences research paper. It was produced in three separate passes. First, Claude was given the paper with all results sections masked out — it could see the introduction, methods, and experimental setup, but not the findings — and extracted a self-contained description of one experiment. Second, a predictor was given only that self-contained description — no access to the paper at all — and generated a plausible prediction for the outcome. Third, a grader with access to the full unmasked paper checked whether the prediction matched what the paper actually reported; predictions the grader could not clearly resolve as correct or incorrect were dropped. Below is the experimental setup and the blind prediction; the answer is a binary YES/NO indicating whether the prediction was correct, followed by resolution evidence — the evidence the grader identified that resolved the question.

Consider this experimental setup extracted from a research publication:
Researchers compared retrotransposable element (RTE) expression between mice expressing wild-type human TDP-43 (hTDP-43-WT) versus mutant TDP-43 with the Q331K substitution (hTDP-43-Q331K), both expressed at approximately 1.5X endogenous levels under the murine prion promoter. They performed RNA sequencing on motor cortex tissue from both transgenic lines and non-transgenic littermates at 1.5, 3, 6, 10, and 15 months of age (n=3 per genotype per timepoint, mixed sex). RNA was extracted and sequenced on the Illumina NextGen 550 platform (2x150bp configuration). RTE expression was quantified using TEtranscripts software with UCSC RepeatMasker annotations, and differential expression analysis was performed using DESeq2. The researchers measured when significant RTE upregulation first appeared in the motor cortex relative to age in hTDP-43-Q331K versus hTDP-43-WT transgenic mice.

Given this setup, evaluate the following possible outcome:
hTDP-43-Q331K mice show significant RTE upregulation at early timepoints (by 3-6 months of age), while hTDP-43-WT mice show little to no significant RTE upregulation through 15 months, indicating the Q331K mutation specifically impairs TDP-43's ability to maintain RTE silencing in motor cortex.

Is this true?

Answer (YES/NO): NO